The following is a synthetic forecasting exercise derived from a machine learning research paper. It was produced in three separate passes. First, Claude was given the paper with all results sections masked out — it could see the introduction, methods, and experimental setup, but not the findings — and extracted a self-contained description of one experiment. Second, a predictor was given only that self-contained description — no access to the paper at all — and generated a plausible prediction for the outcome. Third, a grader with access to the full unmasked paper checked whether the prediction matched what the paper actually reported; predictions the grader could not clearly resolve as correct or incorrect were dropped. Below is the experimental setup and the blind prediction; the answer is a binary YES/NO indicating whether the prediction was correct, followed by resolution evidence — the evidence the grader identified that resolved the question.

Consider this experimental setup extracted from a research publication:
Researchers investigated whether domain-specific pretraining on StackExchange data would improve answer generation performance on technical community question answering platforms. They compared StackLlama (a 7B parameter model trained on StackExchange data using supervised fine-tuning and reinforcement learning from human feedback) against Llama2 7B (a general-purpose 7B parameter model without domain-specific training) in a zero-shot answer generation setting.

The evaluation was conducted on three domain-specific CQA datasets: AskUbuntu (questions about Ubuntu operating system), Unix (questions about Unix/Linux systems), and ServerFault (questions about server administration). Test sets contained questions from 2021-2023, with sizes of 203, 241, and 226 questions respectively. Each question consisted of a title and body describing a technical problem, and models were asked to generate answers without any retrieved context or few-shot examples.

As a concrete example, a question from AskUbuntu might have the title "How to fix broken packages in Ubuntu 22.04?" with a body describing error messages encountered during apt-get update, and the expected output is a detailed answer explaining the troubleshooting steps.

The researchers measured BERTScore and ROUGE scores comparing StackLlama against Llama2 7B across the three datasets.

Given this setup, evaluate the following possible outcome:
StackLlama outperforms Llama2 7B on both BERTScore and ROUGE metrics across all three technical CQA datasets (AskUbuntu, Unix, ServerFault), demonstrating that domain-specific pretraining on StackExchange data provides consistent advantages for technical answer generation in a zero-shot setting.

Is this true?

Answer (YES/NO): NO